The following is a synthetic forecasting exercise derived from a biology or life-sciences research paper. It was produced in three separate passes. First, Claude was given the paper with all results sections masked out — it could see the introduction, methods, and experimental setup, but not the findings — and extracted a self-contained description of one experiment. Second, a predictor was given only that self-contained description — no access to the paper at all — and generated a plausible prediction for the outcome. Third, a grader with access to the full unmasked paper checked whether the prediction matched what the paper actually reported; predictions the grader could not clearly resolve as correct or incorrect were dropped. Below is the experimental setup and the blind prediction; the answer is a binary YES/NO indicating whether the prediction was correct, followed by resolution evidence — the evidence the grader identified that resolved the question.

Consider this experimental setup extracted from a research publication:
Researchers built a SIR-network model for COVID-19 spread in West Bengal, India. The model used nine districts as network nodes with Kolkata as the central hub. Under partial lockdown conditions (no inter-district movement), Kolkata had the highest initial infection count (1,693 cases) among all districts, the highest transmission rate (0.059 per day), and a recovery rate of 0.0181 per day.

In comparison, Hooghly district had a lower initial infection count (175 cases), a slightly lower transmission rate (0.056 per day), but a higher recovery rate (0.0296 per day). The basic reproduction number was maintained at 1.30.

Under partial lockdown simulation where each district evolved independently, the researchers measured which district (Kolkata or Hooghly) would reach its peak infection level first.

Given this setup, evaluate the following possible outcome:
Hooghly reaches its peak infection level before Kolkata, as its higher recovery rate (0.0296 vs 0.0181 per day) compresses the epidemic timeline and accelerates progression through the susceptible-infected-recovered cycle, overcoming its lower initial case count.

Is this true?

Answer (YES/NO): NO